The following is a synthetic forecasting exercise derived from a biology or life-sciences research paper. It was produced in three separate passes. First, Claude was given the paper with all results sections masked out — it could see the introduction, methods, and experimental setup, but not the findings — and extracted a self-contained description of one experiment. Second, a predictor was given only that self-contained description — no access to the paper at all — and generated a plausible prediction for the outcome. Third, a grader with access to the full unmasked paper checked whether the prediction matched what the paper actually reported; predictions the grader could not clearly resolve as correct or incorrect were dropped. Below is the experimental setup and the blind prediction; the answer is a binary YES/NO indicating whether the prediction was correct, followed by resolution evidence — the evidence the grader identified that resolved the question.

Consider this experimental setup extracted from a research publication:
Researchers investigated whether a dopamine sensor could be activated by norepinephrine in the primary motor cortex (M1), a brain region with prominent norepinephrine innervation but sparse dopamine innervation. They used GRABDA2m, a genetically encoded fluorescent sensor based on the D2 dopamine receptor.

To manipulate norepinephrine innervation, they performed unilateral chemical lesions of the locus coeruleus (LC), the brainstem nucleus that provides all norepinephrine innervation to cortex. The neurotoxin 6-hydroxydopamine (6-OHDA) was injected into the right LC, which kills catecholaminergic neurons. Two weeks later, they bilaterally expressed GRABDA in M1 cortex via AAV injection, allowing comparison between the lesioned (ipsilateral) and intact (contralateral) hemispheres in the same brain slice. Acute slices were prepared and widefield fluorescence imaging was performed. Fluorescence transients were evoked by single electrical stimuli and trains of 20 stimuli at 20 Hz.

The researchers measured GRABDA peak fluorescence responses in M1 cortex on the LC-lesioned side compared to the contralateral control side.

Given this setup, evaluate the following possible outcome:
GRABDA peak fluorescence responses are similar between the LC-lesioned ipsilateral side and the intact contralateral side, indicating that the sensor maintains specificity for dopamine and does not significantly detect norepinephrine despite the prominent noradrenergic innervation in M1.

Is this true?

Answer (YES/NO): NO